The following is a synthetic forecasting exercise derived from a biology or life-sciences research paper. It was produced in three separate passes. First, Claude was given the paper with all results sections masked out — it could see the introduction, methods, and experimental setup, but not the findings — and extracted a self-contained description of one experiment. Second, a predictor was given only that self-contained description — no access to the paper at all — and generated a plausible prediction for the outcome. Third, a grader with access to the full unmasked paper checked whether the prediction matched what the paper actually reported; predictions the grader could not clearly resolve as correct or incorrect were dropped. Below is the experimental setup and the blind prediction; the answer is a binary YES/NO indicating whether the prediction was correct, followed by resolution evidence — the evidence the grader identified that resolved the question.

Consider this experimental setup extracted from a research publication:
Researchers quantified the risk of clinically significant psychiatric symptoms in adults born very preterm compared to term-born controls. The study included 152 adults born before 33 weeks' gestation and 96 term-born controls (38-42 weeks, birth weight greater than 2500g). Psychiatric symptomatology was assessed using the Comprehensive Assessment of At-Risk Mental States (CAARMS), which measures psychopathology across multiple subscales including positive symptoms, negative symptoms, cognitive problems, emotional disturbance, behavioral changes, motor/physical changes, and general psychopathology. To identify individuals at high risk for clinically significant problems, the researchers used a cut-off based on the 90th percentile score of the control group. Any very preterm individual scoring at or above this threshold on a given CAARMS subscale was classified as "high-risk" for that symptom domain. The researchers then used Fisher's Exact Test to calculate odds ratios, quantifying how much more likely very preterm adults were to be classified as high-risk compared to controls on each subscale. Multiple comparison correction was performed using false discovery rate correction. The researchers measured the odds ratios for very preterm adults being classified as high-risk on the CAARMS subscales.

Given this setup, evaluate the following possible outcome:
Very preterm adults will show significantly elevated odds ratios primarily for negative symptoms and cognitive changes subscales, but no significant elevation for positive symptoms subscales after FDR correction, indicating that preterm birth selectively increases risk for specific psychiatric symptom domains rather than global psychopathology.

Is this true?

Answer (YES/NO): NO